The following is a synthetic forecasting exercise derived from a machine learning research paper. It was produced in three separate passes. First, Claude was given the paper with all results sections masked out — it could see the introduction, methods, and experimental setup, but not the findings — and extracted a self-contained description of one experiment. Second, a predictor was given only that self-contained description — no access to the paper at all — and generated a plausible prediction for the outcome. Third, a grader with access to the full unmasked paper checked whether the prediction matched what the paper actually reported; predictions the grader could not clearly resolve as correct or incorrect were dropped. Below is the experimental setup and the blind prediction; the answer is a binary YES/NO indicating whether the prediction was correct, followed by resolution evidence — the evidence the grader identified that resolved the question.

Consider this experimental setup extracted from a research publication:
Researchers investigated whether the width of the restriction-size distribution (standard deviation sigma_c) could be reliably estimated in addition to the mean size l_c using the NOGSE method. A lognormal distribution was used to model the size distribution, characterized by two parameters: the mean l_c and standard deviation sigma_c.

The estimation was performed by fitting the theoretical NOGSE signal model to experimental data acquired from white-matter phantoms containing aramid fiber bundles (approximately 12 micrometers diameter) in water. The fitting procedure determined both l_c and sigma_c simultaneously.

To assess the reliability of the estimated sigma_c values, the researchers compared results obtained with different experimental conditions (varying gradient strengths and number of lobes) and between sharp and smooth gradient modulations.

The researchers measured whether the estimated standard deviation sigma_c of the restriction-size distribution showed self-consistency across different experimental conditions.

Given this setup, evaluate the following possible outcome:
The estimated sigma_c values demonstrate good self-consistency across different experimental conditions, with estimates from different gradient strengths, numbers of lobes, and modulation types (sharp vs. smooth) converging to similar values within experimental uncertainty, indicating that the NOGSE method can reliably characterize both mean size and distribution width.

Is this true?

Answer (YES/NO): NO